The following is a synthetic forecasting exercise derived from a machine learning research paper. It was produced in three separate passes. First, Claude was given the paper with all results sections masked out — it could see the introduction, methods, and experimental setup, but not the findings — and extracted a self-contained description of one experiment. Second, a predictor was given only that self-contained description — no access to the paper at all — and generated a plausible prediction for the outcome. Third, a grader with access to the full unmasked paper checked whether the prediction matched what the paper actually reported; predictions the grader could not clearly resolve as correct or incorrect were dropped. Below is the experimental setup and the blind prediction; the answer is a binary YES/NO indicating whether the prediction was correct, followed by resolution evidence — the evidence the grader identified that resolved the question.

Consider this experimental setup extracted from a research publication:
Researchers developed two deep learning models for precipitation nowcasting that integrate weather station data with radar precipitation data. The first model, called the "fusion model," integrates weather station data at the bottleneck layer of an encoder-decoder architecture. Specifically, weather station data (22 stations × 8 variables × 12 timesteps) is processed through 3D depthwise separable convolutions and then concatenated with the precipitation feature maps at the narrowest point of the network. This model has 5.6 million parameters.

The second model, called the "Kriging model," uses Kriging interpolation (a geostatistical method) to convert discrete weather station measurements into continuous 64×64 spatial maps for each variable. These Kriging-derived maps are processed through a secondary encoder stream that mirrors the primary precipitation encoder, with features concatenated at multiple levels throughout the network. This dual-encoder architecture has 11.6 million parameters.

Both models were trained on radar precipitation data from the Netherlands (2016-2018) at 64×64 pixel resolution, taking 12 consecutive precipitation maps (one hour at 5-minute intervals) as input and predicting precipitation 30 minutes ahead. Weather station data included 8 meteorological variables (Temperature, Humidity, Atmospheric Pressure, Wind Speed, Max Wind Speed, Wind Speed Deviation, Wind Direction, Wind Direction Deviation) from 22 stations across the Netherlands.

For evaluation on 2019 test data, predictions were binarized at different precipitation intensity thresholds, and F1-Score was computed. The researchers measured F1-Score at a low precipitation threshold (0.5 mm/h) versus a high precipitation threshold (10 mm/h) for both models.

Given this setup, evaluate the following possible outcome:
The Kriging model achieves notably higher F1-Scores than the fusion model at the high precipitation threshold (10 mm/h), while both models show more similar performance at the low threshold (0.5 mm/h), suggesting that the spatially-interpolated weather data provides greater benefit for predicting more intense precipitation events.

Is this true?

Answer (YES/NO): NO